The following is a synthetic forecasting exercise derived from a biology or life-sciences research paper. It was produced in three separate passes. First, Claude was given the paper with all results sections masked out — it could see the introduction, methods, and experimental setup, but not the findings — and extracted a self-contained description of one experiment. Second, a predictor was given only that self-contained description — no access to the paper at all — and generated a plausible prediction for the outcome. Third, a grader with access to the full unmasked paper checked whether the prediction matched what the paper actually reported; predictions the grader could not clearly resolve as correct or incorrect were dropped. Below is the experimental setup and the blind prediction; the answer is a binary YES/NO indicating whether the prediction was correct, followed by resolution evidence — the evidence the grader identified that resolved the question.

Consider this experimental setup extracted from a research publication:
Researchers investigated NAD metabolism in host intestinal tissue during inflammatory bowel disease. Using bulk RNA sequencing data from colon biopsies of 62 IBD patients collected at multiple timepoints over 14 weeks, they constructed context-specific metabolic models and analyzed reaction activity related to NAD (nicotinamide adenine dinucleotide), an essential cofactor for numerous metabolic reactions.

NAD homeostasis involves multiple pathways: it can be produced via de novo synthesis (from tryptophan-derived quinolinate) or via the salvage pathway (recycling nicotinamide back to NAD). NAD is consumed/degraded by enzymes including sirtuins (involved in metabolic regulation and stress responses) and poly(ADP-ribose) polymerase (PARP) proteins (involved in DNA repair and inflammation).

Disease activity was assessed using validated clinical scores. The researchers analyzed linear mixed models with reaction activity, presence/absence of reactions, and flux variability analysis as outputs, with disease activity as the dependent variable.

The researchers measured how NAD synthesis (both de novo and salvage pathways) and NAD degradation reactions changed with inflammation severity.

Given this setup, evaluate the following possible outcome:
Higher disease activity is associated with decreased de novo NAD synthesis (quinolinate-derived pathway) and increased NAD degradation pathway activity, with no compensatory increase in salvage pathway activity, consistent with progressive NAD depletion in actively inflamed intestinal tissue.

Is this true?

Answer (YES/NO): YES